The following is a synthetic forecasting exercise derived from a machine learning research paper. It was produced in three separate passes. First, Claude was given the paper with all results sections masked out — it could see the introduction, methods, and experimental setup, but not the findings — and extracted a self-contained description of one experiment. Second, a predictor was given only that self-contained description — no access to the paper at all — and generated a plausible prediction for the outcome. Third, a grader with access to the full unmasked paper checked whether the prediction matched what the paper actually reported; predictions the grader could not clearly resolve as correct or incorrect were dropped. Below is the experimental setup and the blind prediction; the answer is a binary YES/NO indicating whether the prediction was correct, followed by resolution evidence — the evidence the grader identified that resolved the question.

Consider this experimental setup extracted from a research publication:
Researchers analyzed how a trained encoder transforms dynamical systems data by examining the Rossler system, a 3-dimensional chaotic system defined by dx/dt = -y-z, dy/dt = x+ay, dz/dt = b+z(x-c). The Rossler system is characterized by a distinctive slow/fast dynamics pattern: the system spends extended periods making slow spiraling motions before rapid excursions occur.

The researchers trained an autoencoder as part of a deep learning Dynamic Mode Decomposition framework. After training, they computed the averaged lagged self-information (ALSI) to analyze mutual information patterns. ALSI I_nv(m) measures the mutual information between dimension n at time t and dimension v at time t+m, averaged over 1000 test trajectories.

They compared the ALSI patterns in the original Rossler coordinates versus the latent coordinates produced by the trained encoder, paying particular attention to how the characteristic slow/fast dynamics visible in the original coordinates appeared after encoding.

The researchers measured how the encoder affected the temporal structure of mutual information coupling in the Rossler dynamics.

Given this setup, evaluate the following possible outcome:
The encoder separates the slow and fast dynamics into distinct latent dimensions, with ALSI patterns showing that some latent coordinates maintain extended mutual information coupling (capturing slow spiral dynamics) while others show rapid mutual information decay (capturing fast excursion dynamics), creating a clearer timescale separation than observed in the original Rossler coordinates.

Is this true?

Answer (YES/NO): NO